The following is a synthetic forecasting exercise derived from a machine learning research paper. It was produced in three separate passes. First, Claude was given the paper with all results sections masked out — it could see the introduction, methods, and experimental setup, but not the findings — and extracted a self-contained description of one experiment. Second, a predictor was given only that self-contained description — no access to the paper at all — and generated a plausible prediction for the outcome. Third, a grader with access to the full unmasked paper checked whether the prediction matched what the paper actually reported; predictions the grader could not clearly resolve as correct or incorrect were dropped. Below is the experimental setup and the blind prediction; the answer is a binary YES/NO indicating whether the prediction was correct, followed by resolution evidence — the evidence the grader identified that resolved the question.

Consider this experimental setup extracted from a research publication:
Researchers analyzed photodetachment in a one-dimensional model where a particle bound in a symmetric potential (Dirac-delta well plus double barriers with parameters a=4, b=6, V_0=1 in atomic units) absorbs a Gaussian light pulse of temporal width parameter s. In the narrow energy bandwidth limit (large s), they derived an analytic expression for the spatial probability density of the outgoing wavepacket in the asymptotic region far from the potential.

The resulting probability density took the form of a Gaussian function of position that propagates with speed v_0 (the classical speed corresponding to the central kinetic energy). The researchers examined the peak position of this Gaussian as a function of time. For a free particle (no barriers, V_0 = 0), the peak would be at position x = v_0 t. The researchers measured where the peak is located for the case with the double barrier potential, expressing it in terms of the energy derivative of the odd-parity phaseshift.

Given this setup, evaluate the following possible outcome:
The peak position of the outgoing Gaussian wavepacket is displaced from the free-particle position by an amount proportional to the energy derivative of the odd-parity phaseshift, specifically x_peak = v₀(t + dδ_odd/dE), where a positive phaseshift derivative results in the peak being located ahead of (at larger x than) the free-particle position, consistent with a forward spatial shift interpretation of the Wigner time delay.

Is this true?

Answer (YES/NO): NO